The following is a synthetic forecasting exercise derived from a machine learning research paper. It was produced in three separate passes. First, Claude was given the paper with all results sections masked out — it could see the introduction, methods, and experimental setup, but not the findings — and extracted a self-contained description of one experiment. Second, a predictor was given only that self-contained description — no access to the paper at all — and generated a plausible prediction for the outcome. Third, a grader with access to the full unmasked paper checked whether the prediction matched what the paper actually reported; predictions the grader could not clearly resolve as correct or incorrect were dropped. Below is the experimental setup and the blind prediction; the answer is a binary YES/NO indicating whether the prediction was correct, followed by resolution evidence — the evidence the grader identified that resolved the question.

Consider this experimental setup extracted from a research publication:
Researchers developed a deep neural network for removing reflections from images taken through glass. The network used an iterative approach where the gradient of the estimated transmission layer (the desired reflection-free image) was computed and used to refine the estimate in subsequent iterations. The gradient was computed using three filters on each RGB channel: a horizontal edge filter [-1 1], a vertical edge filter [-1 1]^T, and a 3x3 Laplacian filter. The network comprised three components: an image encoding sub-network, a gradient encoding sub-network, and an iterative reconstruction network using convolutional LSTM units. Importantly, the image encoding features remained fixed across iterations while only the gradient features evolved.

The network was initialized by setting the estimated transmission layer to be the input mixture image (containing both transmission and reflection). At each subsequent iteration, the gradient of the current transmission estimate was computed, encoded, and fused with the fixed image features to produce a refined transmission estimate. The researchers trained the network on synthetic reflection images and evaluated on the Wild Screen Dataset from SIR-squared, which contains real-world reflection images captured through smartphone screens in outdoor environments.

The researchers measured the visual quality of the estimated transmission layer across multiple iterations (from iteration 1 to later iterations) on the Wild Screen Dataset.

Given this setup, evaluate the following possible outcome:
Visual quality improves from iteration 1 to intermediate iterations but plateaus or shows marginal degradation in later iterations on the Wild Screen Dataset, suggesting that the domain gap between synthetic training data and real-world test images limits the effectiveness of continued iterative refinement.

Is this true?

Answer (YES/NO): NO